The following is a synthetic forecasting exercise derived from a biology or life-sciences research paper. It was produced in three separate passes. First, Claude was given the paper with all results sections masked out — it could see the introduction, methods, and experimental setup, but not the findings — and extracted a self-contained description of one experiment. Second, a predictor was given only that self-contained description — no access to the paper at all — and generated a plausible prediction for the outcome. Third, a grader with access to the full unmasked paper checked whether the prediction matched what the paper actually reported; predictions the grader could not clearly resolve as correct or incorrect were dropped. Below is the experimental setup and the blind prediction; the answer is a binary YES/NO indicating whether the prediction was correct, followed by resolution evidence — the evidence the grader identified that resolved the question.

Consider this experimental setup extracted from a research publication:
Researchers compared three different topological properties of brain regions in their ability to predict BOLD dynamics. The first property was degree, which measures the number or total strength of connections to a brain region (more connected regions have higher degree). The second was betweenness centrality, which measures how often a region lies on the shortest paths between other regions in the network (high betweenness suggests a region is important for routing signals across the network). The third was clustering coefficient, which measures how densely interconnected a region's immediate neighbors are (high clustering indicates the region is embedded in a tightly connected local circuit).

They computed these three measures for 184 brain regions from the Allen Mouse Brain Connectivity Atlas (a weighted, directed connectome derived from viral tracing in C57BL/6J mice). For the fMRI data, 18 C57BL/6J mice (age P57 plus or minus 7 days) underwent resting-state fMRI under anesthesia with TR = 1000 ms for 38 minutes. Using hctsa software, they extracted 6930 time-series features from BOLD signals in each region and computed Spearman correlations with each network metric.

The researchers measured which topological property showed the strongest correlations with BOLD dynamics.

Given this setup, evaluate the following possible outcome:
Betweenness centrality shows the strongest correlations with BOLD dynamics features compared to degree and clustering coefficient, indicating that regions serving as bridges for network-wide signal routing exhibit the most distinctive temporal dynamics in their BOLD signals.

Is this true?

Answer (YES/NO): NO